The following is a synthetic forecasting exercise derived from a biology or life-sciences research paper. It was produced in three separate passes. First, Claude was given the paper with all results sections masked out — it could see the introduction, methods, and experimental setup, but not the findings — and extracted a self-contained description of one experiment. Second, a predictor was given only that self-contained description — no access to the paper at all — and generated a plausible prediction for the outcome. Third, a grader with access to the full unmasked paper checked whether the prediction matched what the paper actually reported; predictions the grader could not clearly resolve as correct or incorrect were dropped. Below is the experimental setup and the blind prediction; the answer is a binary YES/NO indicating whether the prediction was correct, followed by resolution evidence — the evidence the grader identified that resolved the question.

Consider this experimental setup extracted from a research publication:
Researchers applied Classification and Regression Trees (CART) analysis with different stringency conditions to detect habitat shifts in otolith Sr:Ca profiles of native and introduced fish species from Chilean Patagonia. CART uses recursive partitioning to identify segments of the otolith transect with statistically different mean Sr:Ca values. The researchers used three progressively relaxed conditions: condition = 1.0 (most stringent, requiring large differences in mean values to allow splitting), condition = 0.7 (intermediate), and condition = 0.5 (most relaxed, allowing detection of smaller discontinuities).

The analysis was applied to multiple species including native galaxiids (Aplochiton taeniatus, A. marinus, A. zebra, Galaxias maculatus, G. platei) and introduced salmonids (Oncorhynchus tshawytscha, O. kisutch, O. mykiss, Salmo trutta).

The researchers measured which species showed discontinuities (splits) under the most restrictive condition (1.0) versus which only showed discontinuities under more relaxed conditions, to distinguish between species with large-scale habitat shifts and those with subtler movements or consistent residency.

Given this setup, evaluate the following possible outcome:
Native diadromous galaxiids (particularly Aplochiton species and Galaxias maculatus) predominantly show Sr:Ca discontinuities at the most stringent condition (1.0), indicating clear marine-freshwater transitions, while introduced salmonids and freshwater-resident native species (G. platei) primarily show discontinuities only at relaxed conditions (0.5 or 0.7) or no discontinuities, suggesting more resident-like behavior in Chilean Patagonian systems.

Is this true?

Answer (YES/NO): NO